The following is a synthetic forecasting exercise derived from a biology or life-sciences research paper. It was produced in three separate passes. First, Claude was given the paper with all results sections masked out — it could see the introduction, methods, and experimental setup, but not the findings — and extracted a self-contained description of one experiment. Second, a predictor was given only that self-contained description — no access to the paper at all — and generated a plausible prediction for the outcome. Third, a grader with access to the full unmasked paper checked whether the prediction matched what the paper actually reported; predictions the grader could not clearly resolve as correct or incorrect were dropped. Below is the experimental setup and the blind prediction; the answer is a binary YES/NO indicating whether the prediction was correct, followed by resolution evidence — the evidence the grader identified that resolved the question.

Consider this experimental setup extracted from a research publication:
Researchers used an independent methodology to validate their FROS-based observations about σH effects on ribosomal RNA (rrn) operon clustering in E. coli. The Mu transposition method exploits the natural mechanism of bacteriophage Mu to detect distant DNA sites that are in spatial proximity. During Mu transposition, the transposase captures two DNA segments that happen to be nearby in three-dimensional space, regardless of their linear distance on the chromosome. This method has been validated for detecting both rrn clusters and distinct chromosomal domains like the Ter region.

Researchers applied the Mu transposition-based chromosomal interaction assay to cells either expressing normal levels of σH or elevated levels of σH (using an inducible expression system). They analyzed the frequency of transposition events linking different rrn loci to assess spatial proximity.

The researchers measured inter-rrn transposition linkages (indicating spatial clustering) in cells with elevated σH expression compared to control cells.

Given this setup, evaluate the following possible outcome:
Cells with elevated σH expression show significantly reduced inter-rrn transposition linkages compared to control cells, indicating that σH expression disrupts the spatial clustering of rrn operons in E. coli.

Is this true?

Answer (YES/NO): YES